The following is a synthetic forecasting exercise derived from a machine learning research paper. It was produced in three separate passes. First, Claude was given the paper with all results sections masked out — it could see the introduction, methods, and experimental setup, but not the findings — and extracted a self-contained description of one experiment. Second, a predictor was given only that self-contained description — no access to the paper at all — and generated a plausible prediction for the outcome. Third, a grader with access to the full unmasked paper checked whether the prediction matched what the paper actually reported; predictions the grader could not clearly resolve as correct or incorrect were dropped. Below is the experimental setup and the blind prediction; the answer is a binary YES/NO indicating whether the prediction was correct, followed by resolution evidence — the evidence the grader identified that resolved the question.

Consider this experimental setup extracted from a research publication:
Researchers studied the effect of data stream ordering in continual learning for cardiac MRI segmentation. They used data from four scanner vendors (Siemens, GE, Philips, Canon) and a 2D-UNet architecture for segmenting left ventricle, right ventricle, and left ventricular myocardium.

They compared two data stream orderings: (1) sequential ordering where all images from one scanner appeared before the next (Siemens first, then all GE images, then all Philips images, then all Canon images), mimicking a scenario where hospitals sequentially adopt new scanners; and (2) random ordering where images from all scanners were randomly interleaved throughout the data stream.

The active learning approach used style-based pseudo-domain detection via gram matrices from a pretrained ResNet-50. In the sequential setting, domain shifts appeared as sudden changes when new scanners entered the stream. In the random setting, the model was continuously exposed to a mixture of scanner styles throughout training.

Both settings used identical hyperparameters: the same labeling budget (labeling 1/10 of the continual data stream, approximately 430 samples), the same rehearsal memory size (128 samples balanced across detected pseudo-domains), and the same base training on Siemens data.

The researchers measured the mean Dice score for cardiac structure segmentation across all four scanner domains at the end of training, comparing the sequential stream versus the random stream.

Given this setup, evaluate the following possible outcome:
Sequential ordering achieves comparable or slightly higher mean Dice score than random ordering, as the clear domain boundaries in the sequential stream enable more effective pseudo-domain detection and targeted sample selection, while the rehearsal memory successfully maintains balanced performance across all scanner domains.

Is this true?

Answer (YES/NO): YES